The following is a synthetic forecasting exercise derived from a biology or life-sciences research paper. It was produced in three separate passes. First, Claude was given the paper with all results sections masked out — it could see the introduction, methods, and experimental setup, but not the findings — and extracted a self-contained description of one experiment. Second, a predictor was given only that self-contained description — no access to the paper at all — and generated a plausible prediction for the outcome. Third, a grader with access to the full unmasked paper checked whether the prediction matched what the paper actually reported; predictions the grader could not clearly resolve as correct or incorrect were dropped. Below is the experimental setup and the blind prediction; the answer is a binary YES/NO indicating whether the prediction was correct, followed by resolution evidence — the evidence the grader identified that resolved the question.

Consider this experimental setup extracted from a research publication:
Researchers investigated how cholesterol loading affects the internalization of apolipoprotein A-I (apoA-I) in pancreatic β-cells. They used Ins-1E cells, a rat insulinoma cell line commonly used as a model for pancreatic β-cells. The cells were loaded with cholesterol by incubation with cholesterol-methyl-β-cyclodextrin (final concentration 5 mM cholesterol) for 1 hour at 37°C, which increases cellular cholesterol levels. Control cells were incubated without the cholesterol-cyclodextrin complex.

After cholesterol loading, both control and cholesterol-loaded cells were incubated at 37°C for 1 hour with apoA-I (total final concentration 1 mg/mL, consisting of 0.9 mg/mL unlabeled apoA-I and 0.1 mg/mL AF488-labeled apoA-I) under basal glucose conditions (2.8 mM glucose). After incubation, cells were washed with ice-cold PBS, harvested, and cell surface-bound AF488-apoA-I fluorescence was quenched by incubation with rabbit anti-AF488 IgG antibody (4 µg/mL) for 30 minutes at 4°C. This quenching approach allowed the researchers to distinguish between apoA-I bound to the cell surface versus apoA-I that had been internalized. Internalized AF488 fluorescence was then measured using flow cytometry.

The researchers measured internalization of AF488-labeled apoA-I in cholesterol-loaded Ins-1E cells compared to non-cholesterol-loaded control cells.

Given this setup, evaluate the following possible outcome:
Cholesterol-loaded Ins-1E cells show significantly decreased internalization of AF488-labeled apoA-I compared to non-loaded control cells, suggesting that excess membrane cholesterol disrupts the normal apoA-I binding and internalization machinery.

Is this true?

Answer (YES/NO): NO